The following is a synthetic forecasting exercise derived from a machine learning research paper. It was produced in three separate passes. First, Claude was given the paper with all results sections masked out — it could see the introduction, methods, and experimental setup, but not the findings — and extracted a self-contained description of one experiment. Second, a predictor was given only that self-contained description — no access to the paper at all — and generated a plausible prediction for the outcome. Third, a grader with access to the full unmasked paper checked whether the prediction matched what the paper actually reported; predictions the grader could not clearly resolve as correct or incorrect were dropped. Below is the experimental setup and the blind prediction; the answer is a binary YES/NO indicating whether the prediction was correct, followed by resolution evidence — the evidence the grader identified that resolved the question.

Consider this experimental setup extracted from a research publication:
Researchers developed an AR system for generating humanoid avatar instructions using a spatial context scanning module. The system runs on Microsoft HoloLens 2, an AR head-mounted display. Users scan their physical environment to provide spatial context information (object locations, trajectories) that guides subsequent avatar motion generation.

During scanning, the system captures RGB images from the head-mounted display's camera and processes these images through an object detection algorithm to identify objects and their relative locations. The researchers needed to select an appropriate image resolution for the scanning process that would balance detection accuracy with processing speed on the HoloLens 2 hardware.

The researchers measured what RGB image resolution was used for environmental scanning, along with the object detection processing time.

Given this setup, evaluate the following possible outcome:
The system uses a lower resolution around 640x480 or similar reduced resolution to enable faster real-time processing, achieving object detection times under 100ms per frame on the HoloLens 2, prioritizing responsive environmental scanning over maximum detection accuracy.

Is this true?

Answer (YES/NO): NO